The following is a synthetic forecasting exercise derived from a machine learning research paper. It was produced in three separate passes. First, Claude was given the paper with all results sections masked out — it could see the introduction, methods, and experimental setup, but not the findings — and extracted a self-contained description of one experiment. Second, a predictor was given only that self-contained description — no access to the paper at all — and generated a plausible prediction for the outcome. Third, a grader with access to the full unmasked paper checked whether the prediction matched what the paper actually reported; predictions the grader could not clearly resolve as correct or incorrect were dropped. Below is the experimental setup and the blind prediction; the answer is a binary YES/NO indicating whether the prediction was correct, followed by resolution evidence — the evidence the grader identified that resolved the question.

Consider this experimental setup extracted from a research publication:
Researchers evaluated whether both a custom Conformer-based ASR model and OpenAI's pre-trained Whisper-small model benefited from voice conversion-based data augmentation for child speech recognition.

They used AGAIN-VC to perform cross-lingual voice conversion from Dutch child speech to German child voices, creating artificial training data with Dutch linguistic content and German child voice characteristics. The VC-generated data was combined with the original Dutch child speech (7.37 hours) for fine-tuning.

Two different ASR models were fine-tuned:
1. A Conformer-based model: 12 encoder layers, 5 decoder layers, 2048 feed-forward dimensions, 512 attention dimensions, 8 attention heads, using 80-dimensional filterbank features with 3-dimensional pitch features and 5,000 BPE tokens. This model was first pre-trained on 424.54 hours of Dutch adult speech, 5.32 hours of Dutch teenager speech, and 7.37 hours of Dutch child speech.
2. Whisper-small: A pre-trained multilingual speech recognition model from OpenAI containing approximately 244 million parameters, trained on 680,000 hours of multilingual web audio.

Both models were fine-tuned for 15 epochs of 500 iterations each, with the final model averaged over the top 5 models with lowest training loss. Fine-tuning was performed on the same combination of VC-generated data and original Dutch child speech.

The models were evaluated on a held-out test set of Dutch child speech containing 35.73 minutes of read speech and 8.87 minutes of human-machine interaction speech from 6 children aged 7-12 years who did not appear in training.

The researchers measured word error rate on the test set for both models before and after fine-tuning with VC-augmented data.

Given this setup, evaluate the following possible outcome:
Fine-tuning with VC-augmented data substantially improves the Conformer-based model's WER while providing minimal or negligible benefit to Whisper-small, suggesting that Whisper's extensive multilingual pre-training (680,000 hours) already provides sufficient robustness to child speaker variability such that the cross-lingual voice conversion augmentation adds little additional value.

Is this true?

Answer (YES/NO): NO